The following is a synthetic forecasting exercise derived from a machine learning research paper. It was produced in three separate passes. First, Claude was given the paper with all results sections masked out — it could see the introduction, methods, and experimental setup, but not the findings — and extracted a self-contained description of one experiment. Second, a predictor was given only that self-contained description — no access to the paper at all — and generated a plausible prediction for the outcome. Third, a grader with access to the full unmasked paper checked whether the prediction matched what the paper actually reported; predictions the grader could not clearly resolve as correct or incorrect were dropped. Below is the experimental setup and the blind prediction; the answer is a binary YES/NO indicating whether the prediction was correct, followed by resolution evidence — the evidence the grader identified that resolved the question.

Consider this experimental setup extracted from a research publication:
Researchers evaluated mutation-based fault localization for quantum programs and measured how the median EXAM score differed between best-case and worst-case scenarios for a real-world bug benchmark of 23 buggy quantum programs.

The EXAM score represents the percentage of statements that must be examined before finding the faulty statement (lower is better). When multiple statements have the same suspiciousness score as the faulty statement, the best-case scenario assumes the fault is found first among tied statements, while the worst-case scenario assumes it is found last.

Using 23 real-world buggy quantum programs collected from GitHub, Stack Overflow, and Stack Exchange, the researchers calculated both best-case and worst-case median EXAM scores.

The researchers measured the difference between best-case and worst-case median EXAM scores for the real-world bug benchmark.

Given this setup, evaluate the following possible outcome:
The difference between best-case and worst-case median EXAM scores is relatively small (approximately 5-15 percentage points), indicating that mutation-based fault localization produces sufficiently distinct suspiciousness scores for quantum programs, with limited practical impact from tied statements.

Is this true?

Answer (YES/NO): YES